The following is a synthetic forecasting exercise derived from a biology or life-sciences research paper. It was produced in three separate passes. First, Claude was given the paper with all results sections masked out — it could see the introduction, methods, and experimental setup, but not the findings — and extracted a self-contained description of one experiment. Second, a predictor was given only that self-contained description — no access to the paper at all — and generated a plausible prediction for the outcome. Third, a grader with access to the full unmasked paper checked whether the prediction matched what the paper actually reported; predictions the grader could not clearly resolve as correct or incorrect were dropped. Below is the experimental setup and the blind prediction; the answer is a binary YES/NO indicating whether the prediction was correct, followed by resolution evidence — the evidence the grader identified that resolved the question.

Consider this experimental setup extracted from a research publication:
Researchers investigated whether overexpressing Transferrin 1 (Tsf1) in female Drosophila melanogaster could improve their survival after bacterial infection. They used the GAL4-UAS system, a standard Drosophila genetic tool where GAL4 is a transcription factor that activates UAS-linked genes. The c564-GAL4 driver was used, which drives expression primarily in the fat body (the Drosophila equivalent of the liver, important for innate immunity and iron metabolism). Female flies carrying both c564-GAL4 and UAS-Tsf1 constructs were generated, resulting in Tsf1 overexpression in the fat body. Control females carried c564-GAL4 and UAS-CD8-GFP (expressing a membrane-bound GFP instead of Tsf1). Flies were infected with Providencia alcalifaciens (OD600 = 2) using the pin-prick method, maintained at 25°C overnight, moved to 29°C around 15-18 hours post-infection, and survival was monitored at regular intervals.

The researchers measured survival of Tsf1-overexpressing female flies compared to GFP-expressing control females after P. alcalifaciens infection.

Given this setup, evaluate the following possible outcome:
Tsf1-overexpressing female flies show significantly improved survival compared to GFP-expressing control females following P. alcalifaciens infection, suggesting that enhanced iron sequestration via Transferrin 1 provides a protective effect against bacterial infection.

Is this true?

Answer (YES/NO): YES